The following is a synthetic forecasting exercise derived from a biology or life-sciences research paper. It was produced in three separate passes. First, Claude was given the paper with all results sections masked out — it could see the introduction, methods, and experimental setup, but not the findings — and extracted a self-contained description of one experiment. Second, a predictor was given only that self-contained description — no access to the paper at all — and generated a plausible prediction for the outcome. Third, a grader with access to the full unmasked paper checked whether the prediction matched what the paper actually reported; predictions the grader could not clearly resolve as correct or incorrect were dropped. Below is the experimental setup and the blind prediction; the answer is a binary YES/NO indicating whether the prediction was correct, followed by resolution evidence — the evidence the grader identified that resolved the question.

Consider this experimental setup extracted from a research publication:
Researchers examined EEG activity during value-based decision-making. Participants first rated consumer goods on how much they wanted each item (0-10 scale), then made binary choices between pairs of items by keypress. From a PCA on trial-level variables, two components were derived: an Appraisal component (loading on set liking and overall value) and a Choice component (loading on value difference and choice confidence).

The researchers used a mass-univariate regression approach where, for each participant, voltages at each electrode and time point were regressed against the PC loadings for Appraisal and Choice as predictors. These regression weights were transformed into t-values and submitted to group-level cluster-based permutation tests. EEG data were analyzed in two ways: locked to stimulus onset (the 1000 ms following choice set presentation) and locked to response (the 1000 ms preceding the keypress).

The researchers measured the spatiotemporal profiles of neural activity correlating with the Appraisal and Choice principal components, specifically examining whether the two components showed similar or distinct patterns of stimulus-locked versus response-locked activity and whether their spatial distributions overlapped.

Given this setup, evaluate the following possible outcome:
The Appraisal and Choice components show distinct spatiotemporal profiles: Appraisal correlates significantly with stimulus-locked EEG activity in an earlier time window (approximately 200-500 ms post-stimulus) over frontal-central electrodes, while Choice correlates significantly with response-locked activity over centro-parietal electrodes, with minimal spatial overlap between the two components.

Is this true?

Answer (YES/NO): NO